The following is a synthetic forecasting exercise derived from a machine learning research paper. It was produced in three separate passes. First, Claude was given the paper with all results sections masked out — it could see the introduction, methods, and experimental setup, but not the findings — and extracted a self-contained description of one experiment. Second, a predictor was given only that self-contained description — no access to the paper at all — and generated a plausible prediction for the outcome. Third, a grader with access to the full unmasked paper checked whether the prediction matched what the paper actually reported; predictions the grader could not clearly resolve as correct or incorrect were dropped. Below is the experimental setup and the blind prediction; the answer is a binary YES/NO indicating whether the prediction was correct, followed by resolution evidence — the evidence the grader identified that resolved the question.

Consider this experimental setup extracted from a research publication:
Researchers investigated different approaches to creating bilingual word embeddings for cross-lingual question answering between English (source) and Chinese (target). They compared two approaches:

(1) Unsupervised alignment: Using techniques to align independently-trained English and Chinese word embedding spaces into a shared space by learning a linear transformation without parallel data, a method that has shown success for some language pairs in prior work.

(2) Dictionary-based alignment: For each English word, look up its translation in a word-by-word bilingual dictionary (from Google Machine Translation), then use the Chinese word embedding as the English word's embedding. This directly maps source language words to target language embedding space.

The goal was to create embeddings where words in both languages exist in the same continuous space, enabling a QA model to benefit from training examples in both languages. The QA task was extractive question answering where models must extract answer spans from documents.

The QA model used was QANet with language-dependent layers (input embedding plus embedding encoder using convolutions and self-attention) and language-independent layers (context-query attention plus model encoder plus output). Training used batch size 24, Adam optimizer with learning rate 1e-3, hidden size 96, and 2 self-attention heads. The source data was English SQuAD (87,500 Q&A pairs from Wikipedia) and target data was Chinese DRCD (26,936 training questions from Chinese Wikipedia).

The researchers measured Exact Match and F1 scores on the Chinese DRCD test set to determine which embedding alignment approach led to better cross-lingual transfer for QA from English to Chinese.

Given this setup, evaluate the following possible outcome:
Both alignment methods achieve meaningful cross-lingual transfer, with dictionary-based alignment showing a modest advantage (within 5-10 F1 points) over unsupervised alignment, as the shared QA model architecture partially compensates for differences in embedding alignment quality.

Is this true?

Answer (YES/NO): NO